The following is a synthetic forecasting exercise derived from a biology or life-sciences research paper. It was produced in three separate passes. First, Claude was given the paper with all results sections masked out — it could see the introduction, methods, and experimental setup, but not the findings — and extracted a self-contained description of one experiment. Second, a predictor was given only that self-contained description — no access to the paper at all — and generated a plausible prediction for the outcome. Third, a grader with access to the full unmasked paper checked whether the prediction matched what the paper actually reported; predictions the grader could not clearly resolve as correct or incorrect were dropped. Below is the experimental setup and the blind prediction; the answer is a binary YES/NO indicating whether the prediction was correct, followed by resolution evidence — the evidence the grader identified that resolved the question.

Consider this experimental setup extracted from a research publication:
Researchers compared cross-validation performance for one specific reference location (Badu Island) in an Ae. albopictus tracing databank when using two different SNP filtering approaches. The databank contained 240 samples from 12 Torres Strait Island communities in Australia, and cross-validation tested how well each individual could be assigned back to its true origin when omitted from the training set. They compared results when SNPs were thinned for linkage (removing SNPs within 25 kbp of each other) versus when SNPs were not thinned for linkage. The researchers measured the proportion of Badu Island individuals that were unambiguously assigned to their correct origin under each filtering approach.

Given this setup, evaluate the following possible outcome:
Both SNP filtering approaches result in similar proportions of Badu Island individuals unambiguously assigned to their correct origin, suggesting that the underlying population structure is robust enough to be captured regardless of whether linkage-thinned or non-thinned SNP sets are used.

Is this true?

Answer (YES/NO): NO